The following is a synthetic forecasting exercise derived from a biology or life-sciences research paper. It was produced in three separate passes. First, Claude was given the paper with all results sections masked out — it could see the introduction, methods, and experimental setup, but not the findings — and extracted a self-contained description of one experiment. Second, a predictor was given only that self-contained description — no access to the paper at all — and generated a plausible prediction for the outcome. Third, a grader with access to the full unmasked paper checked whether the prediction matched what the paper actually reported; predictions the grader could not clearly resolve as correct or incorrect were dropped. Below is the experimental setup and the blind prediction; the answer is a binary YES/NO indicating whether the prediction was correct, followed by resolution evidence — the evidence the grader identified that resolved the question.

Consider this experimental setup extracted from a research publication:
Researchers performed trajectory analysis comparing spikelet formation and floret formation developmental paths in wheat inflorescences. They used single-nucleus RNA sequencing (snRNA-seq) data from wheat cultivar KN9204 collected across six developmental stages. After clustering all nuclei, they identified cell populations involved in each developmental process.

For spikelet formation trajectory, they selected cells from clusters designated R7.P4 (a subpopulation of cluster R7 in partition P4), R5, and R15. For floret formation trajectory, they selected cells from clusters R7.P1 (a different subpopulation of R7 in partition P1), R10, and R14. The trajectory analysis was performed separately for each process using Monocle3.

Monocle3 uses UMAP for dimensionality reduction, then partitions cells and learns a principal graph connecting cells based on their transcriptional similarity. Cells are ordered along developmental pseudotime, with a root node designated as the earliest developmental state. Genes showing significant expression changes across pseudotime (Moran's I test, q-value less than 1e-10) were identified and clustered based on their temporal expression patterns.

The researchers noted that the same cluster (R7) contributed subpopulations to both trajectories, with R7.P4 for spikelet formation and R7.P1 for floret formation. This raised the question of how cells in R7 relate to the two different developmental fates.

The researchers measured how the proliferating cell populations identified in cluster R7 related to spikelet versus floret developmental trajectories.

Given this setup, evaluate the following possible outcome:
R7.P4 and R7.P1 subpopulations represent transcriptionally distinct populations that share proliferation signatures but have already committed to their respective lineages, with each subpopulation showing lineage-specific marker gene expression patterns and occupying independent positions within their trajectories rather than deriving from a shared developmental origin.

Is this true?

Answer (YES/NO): YES